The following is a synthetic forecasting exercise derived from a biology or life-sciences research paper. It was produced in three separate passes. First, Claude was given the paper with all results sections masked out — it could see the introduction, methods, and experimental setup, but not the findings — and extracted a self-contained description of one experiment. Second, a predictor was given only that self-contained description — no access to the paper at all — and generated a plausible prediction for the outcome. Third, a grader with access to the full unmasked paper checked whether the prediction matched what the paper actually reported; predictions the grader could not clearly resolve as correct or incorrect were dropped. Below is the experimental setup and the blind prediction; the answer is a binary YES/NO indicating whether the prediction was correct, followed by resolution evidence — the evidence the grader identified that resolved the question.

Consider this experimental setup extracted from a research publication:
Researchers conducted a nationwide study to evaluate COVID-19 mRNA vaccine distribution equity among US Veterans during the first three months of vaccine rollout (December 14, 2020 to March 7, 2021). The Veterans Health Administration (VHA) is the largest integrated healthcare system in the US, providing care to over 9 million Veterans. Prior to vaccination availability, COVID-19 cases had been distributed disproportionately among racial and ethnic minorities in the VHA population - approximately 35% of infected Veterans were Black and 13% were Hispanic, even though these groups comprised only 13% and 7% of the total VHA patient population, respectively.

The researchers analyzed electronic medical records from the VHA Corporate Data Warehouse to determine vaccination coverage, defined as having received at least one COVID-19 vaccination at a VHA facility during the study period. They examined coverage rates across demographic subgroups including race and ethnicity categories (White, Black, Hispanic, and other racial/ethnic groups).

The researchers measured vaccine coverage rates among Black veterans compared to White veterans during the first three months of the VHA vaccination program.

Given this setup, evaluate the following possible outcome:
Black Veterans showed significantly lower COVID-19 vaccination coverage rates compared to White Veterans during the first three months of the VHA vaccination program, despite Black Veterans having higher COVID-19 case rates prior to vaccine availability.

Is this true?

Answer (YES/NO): NO